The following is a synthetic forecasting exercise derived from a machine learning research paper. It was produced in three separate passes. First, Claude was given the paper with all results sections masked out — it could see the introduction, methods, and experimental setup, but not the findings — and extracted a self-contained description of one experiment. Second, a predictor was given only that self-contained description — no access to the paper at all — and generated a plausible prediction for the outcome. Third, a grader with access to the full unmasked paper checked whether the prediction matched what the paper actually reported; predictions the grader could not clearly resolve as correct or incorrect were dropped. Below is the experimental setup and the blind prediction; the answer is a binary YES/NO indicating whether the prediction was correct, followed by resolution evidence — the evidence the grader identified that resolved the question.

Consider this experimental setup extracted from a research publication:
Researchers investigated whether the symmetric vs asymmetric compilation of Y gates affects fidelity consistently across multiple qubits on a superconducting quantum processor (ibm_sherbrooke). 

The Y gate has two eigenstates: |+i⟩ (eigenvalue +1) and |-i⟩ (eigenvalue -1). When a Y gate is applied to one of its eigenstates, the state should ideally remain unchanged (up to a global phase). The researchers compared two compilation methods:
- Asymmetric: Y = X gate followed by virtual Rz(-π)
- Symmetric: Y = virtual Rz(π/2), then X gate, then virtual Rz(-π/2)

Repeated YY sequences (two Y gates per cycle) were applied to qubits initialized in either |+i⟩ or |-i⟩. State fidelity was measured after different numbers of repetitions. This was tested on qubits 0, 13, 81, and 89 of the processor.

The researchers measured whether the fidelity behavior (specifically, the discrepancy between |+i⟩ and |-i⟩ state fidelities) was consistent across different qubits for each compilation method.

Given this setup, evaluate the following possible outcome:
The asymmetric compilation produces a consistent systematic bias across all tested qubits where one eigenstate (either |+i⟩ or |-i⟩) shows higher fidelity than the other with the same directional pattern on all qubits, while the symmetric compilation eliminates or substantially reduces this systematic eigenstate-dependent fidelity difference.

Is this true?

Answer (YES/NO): YES